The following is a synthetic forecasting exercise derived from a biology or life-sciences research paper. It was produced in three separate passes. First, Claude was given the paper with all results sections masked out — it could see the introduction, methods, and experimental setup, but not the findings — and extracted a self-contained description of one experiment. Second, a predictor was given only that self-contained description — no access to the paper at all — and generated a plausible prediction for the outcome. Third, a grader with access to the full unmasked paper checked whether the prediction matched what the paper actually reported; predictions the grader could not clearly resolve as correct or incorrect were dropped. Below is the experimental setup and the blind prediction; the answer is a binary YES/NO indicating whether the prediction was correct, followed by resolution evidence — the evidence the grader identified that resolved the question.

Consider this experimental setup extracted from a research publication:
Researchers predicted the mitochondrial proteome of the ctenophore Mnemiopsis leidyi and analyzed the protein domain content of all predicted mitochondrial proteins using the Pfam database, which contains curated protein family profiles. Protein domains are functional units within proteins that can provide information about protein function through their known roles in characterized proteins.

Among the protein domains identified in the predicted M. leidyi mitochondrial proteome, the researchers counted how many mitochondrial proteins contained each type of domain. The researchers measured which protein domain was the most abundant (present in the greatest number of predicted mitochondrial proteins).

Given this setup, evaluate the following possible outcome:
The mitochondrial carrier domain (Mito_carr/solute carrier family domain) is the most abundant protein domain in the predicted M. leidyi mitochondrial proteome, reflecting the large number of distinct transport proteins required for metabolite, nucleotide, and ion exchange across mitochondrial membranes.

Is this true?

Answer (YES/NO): YES